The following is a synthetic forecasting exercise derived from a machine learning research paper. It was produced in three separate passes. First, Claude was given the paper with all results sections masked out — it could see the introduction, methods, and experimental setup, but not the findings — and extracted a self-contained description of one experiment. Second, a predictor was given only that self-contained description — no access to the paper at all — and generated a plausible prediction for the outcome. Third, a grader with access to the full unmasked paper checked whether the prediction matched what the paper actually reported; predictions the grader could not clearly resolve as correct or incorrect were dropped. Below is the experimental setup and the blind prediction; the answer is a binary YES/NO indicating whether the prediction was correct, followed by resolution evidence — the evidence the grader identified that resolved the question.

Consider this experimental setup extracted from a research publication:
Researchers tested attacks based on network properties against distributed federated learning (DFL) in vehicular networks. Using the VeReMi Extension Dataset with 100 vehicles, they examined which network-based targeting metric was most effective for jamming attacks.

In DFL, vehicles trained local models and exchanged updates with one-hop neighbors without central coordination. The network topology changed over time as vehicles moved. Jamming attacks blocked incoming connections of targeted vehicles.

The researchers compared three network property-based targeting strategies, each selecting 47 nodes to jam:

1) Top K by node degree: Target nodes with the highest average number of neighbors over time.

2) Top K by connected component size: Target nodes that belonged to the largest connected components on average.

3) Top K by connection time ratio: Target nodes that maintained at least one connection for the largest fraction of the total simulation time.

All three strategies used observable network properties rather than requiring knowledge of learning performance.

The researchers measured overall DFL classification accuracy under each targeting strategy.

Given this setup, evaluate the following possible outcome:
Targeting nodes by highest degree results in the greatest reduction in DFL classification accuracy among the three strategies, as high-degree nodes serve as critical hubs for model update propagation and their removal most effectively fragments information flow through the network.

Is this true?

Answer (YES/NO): YES